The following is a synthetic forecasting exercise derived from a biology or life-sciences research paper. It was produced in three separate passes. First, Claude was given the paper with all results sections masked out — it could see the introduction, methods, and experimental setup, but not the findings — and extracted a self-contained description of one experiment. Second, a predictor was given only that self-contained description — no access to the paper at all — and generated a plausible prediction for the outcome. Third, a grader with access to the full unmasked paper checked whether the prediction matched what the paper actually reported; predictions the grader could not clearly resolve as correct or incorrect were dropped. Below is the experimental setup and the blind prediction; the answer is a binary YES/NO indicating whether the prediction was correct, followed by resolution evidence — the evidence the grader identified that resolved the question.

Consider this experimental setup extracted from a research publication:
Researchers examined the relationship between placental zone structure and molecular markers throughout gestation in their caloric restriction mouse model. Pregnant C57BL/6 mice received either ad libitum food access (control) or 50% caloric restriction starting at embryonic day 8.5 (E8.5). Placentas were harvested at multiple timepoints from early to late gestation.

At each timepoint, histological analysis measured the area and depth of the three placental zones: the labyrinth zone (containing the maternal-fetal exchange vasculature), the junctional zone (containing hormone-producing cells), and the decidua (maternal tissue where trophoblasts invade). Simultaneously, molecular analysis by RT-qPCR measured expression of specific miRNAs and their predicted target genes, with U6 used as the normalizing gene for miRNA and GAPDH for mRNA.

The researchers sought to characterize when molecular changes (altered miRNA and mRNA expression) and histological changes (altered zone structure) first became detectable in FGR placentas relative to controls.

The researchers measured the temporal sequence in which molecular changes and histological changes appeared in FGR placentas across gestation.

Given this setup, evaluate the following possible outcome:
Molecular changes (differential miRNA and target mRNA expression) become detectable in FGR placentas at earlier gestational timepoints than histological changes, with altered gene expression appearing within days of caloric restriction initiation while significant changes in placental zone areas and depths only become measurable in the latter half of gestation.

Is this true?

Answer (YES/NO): NO